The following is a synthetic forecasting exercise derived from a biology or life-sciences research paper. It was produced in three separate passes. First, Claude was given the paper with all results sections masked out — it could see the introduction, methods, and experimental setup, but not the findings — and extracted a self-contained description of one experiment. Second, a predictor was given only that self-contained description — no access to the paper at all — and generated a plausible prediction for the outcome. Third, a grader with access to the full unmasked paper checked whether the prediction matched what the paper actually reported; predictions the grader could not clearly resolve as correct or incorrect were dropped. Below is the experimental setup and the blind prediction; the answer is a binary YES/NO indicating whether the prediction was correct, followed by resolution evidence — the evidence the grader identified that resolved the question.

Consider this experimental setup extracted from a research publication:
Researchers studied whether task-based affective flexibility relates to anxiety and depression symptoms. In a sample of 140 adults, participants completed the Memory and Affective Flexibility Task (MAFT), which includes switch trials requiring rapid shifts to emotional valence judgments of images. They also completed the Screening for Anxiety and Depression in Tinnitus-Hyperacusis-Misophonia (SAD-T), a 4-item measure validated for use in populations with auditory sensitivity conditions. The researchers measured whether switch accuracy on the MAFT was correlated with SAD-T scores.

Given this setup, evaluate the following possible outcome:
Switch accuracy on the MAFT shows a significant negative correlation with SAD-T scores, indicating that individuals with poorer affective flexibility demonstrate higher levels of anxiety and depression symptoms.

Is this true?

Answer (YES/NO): NO